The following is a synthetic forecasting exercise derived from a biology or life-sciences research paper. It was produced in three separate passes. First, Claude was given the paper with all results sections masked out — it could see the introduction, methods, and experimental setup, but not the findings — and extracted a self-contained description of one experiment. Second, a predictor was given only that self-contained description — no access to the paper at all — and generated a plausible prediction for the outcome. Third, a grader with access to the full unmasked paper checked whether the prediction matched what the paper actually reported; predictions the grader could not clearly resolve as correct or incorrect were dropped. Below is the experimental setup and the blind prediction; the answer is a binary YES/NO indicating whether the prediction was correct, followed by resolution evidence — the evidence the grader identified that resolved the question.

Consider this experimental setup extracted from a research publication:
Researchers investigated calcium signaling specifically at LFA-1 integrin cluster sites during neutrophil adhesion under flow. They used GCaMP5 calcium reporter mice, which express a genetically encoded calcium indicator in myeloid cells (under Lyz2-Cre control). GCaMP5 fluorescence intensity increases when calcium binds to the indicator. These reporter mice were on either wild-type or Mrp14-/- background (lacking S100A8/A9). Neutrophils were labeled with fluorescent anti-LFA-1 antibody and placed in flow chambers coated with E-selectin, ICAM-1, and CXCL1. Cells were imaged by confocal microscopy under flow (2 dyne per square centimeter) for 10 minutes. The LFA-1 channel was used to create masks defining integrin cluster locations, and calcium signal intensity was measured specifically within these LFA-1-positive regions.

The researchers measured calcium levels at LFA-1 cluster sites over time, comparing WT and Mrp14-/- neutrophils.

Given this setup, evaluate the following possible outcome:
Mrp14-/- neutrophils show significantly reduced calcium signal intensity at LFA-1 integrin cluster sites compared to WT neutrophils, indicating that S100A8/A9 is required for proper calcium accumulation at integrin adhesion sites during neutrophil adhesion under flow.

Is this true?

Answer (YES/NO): YES